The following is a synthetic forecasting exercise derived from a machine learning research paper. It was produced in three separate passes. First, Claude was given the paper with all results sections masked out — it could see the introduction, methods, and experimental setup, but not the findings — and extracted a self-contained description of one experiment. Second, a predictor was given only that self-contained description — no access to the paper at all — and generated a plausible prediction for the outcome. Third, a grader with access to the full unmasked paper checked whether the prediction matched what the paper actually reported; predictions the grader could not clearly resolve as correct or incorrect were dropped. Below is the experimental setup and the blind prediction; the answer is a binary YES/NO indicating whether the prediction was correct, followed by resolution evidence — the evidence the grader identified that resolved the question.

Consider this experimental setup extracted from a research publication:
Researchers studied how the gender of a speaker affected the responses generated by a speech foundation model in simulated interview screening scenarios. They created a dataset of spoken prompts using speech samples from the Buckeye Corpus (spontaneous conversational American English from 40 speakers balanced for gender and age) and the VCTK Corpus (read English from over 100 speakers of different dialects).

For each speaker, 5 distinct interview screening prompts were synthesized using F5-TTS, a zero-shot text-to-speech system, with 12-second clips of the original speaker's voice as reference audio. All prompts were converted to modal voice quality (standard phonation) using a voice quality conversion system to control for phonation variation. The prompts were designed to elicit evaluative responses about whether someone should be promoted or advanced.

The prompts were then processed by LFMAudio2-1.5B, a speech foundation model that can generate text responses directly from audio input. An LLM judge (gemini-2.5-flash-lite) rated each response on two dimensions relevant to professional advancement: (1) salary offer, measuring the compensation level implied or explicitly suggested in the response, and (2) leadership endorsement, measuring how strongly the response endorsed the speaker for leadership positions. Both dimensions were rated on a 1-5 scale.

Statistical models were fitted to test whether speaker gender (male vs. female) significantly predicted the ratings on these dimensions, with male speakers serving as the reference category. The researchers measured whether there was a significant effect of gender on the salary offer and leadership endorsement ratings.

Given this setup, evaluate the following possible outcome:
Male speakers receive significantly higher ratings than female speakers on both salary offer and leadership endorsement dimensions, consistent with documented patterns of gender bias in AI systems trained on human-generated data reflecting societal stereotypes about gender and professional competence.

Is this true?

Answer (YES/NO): YES